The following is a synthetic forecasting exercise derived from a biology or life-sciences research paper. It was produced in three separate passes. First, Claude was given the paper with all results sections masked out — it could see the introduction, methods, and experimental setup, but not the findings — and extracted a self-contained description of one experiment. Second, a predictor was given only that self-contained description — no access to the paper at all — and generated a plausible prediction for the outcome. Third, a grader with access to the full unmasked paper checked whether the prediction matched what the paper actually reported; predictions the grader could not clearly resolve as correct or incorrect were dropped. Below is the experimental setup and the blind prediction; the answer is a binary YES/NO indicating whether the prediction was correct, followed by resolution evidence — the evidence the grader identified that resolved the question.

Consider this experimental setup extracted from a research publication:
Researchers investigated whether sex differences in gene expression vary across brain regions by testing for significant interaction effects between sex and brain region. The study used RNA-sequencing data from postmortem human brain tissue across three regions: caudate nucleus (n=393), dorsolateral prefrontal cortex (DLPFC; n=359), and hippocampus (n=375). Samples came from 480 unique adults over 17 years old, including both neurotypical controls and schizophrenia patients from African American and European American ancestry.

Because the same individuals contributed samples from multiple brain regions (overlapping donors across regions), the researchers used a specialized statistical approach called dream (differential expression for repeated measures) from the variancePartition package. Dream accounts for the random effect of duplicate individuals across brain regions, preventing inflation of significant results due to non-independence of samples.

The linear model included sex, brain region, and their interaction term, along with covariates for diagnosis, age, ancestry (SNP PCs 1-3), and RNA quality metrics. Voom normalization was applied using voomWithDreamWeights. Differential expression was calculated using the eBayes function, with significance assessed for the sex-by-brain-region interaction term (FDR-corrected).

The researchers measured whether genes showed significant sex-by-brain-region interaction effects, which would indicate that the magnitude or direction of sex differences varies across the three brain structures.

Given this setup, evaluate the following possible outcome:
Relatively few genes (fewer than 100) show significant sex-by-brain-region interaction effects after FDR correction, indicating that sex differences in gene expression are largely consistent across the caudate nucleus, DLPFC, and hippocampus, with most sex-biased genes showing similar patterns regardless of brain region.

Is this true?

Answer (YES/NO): NO